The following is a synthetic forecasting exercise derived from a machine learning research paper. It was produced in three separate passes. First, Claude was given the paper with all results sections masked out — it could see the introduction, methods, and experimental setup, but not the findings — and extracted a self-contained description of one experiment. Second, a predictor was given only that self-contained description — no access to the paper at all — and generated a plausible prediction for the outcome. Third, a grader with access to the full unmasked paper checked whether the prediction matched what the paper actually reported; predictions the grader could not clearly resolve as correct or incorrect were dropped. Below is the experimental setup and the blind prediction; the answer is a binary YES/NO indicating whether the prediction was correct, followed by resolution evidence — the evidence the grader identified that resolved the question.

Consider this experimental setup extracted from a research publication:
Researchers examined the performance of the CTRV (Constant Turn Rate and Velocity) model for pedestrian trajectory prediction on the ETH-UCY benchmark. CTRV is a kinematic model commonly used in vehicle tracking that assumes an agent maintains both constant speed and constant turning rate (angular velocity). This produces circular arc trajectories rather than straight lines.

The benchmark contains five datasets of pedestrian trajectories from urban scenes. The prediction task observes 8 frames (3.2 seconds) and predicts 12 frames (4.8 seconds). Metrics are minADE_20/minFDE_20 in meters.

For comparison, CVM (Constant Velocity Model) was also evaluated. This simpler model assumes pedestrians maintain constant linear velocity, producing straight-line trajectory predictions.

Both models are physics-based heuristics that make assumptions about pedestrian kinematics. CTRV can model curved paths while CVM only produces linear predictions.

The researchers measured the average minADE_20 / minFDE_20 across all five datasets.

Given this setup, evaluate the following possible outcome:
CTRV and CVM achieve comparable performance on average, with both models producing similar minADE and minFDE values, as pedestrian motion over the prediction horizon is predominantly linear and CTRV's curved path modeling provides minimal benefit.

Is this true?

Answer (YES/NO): NO